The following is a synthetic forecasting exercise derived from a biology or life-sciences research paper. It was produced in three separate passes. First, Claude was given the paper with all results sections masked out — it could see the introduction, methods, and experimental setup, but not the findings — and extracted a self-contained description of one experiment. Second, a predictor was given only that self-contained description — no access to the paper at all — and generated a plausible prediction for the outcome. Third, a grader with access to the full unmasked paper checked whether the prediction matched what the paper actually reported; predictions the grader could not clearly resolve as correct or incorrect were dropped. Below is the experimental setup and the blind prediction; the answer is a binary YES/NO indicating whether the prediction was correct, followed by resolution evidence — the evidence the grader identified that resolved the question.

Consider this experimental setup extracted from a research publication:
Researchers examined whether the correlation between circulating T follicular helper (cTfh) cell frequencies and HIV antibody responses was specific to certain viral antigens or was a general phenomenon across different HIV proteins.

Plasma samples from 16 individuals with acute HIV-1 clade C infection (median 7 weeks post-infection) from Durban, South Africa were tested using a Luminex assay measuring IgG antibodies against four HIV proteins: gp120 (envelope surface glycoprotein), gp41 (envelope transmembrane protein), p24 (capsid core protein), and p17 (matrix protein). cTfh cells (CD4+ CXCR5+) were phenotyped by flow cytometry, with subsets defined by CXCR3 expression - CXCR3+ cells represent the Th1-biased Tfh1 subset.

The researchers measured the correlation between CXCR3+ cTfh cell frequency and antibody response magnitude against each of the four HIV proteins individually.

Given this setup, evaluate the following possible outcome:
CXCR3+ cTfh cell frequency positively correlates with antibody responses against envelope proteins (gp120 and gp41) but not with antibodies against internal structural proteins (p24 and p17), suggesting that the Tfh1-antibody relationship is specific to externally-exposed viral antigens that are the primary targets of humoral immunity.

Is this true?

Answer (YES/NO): NO